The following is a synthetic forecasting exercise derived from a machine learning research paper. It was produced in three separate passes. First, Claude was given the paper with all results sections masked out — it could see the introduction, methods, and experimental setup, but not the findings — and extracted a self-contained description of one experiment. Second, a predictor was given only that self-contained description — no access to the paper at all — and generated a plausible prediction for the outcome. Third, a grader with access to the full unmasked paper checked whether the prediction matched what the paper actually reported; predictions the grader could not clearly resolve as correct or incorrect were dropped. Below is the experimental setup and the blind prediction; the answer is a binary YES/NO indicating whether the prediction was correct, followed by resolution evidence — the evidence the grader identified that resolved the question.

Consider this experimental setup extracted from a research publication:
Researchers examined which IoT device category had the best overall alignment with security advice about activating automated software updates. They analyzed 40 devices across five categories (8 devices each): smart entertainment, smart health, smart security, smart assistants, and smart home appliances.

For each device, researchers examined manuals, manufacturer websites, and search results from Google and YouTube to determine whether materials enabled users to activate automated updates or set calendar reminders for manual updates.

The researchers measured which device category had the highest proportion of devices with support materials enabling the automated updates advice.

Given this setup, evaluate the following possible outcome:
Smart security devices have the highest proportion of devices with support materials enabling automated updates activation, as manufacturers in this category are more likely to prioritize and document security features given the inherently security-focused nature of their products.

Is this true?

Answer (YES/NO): NO